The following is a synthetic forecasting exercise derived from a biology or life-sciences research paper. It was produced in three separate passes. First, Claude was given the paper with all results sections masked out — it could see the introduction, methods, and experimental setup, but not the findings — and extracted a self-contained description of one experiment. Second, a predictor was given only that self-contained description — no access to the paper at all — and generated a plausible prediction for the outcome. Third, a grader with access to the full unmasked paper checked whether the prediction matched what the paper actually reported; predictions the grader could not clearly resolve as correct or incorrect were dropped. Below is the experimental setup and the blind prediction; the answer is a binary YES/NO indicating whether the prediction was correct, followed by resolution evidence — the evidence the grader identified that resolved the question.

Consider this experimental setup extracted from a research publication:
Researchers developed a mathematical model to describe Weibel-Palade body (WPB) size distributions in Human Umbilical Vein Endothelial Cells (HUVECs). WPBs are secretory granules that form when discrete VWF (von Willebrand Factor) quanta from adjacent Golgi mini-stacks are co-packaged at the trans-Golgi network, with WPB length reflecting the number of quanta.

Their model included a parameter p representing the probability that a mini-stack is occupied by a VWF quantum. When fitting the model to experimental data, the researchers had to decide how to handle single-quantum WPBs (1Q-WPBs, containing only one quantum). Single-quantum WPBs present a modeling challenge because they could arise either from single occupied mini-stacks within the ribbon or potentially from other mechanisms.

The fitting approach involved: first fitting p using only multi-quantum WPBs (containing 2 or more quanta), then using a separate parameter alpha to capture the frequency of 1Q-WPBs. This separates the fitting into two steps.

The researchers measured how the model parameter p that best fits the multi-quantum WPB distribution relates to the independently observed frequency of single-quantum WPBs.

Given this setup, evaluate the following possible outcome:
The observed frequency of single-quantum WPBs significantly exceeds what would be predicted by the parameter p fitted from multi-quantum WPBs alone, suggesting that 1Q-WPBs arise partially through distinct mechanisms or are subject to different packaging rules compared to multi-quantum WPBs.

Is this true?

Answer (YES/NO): NO